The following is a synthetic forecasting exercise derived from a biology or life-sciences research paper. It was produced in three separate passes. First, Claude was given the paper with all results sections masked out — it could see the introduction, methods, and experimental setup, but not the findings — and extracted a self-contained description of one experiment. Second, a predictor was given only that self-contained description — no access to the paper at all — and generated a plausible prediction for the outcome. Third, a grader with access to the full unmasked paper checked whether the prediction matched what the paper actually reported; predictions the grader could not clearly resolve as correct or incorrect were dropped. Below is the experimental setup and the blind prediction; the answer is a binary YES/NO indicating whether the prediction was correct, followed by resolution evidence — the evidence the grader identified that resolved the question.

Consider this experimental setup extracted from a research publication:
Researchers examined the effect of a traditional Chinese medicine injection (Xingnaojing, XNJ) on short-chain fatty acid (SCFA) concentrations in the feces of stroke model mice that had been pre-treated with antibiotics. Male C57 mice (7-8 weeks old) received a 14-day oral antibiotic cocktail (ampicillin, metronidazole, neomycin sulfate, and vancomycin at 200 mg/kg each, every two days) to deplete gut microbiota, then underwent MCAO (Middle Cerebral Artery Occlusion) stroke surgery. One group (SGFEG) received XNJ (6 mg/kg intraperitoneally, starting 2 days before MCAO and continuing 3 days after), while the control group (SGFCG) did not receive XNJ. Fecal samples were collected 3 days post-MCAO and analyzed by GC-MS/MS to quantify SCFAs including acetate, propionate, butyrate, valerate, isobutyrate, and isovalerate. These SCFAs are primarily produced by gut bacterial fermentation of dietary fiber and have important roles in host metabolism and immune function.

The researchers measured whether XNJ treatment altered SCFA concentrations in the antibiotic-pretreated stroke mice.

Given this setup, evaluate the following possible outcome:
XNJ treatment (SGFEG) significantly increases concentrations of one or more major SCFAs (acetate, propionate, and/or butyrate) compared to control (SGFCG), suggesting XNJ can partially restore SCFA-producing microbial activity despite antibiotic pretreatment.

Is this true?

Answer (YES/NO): YES